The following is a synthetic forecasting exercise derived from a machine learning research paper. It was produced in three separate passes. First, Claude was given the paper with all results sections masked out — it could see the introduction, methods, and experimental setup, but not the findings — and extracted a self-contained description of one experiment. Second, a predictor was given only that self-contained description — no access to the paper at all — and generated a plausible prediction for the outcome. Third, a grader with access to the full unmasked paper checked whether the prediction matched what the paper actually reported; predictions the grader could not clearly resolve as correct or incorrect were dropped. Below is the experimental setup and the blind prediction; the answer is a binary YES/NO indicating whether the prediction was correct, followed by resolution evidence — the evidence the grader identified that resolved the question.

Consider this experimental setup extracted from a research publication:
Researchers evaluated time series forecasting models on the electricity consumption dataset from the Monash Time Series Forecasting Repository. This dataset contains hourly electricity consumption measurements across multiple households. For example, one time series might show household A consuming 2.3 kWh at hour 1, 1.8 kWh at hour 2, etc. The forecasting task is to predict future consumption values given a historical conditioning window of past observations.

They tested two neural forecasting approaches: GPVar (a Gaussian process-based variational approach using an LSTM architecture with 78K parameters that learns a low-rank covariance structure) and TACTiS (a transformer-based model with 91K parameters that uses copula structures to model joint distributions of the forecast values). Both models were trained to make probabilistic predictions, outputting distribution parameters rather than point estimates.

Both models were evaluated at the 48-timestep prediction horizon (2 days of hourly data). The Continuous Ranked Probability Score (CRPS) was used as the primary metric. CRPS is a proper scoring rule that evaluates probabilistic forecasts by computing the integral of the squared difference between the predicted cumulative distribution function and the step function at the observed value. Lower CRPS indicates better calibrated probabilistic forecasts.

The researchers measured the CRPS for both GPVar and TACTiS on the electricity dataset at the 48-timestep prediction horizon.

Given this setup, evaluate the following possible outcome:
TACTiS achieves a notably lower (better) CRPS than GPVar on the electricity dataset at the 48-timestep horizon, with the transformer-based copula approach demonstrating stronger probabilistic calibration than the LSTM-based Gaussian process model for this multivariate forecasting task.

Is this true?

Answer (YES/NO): NO